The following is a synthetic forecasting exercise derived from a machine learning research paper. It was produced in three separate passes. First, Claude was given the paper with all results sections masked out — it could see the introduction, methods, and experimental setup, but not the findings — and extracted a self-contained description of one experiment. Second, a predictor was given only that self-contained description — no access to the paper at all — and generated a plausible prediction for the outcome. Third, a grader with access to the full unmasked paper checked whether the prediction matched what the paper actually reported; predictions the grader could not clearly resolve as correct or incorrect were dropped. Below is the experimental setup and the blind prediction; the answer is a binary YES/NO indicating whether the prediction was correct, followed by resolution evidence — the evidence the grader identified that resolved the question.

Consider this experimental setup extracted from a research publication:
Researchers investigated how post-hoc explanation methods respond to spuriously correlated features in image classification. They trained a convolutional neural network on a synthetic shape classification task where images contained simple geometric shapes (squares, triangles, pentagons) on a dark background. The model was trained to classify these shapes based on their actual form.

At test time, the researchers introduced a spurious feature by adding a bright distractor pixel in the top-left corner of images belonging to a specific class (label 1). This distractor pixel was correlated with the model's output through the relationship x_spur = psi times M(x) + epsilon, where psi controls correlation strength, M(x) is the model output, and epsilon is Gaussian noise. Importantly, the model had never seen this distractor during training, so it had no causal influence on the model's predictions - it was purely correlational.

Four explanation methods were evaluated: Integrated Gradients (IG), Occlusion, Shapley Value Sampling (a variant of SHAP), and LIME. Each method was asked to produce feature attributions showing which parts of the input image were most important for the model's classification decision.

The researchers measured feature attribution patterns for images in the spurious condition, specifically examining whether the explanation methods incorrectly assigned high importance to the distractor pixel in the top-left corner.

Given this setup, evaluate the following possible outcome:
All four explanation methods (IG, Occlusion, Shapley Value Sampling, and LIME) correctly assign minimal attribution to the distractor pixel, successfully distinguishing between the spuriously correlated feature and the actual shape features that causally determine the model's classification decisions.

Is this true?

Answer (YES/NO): NO